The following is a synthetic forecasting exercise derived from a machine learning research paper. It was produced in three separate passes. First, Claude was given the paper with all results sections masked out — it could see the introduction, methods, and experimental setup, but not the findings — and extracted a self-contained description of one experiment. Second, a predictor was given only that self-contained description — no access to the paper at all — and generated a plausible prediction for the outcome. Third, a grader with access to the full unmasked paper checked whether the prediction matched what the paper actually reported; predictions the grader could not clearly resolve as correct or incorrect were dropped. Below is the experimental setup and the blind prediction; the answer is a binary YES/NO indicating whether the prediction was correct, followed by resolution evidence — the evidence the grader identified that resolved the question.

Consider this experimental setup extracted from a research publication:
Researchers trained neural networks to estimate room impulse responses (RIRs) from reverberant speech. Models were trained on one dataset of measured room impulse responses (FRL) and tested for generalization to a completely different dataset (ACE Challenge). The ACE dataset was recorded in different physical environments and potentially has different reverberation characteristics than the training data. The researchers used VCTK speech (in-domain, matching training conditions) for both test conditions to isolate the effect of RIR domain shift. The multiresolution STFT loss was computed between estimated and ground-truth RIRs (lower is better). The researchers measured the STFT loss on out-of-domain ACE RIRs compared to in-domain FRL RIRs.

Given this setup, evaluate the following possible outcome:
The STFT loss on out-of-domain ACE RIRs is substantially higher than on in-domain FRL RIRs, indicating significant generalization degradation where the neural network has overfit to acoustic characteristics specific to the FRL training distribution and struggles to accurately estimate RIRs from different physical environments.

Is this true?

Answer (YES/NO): YES